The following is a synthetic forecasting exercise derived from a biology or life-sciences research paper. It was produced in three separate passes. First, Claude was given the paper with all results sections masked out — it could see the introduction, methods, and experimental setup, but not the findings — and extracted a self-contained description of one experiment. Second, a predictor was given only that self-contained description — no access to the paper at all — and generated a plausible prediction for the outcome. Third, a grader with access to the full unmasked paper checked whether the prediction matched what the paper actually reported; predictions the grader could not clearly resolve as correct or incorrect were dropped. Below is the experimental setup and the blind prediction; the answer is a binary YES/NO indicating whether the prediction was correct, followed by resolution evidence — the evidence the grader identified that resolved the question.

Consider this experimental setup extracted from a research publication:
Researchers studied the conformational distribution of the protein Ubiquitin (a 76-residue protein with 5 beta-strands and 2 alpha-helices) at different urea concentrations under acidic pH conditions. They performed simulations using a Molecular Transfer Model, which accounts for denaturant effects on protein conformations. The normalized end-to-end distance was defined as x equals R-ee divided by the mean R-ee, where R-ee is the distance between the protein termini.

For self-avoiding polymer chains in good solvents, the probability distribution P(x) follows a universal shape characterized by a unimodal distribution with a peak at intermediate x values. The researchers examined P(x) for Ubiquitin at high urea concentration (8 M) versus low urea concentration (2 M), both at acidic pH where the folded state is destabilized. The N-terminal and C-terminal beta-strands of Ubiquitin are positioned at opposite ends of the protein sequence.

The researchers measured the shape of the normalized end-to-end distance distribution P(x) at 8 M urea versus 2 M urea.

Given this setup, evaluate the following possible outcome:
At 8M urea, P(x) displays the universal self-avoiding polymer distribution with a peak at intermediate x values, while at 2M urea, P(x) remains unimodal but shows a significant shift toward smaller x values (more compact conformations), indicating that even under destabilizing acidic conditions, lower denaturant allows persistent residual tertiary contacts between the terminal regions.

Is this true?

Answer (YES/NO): NO